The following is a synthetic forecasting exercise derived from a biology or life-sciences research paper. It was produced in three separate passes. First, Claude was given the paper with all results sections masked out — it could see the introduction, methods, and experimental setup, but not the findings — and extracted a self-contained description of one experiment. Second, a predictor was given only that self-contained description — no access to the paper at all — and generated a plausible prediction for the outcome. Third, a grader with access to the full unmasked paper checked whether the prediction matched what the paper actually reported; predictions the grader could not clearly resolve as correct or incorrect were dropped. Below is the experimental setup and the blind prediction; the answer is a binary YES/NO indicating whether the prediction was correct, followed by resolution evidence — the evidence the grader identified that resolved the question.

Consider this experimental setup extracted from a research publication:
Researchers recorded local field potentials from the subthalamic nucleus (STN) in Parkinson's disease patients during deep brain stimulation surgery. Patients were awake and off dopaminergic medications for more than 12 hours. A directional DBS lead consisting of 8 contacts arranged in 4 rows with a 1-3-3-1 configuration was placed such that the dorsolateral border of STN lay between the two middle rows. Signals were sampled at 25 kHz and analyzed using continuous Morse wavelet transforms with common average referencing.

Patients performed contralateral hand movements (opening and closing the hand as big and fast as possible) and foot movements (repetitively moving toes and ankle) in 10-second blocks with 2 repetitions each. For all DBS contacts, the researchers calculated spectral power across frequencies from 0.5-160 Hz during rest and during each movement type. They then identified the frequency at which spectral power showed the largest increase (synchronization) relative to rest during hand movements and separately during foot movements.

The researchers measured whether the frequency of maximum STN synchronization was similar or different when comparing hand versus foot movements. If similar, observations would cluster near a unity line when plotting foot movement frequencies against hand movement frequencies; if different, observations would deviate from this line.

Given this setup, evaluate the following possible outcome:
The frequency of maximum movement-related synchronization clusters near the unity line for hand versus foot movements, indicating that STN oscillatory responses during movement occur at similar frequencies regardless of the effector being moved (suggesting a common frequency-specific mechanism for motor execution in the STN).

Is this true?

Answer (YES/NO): NO